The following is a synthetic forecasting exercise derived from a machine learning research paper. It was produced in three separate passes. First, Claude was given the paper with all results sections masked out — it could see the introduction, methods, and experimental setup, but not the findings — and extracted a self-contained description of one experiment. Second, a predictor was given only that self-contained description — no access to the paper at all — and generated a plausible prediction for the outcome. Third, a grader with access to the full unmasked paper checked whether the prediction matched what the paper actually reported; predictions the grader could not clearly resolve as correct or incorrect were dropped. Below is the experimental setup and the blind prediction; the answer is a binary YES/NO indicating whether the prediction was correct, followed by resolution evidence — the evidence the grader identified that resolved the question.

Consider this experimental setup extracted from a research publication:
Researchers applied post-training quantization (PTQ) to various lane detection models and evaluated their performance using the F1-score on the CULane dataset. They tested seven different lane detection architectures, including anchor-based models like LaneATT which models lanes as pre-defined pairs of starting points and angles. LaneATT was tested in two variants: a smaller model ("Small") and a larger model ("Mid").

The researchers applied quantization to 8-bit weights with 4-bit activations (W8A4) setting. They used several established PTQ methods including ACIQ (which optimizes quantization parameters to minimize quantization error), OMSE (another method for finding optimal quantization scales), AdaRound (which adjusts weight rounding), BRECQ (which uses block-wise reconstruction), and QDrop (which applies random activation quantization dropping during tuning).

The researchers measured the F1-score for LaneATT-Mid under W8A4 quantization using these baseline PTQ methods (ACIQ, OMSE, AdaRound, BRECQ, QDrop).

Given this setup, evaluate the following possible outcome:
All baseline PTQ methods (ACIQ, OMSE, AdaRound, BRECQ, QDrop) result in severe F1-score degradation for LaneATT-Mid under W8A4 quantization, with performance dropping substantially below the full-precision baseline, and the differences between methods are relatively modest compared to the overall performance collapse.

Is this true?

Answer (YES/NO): YES